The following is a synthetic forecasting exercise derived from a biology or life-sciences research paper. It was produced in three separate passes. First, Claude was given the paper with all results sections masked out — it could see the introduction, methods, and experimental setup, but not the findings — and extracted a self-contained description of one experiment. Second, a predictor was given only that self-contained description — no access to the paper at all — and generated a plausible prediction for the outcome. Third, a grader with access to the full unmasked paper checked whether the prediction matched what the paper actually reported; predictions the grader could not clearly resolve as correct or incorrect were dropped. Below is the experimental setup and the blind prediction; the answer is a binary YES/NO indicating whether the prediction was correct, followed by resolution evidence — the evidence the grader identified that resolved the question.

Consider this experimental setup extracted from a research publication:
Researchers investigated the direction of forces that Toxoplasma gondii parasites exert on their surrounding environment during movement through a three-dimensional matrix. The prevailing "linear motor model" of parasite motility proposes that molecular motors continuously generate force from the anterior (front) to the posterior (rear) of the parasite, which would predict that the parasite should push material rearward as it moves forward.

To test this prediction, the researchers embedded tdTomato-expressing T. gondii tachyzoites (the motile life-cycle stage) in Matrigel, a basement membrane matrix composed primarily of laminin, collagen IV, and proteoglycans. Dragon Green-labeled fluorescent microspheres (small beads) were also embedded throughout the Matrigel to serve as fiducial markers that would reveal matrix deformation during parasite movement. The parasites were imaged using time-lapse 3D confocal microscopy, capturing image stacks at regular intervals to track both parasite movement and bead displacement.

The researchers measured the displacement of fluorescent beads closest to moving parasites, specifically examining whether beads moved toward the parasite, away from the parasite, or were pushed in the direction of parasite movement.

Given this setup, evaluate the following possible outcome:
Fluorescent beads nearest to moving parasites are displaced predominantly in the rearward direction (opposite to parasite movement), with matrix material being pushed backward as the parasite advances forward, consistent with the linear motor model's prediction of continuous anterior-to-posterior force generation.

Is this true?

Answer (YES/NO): NO